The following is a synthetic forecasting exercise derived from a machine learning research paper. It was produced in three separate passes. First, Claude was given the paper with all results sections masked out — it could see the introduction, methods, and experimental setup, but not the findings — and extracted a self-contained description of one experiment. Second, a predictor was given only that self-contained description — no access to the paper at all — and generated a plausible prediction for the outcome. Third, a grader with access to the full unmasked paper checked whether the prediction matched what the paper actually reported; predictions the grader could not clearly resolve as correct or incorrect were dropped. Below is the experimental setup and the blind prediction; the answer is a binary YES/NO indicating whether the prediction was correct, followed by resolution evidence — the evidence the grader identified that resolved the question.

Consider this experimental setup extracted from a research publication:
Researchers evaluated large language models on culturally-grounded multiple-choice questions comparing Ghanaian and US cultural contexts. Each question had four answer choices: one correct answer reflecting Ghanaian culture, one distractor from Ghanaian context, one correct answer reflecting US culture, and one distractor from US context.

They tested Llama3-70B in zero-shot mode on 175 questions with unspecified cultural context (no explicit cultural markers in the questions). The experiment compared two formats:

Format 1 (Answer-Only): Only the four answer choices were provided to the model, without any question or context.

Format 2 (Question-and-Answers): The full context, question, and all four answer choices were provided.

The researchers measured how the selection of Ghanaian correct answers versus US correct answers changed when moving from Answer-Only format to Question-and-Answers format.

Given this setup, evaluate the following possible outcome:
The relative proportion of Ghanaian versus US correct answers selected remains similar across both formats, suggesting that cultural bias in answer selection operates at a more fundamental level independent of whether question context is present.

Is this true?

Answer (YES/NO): NO